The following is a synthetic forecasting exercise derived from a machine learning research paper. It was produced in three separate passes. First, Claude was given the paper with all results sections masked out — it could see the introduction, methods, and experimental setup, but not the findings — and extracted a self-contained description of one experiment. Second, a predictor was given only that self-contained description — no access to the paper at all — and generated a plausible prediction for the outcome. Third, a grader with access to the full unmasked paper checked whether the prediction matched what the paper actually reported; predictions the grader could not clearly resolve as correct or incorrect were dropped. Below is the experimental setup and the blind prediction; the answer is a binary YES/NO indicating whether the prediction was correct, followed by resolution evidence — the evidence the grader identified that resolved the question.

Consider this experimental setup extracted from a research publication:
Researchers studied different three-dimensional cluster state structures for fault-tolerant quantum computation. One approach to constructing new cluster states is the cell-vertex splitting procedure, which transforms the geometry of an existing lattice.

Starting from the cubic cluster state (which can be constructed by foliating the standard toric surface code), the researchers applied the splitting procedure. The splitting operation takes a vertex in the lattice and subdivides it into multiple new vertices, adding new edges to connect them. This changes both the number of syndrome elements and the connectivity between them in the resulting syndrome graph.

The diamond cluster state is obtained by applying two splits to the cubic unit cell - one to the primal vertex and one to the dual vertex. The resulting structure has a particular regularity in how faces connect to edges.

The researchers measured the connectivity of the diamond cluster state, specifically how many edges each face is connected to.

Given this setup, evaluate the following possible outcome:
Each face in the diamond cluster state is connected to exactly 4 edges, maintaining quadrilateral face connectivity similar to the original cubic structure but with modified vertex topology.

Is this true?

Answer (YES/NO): NO